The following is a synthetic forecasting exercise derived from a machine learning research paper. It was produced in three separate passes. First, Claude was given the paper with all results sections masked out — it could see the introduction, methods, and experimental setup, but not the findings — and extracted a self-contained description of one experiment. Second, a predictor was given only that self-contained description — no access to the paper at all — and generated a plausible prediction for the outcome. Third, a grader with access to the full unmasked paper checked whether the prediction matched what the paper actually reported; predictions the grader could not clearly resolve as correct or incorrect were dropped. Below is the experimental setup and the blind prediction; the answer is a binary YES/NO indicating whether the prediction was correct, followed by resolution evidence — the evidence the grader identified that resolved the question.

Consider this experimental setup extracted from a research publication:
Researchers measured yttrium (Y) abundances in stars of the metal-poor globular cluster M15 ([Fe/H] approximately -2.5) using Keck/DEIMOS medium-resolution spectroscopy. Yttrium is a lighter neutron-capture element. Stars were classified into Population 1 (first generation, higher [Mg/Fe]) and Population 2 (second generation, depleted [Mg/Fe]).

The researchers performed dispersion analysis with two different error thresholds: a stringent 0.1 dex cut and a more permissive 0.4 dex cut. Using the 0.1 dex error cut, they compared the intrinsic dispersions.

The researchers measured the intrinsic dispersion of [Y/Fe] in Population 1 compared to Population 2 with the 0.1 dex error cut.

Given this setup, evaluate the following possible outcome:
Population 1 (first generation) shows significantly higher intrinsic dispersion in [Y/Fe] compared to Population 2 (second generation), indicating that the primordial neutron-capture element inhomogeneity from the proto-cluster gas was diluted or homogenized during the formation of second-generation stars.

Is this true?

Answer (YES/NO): NO